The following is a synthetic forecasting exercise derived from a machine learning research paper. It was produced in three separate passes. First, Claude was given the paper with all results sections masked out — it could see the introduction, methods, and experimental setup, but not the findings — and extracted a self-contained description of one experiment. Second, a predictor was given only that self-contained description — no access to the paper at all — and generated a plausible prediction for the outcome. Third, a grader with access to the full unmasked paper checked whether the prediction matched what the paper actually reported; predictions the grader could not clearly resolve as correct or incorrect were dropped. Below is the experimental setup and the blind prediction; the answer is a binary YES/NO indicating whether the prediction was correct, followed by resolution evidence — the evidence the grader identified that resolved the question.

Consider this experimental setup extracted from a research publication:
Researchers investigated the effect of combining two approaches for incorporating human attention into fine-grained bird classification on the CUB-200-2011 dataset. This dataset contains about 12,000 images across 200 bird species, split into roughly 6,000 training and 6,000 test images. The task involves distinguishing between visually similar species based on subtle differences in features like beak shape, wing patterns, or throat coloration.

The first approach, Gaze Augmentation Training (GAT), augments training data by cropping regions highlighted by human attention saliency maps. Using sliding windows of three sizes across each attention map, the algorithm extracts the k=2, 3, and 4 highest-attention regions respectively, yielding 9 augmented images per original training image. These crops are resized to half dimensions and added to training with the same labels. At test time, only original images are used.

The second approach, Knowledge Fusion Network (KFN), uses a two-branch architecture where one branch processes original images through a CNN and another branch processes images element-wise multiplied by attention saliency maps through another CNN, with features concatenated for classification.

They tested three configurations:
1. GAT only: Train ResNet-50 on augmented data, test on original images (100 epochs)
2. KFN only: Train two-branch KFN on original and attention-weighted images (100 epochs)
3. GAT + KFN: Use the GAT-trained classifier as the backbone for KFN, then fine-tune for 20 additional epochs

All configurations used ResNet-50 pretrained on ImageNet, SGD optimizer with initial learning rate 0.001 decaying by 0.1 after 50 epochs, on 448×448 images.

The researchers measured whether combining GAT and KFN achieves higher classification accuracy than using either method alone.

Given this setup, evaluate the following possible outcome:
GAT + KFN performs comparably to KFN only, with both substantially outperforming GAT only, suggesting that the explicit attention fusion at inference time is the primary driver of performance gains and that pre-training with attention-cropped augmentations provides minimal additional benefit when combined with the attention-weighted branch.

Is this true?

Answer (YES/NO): NO